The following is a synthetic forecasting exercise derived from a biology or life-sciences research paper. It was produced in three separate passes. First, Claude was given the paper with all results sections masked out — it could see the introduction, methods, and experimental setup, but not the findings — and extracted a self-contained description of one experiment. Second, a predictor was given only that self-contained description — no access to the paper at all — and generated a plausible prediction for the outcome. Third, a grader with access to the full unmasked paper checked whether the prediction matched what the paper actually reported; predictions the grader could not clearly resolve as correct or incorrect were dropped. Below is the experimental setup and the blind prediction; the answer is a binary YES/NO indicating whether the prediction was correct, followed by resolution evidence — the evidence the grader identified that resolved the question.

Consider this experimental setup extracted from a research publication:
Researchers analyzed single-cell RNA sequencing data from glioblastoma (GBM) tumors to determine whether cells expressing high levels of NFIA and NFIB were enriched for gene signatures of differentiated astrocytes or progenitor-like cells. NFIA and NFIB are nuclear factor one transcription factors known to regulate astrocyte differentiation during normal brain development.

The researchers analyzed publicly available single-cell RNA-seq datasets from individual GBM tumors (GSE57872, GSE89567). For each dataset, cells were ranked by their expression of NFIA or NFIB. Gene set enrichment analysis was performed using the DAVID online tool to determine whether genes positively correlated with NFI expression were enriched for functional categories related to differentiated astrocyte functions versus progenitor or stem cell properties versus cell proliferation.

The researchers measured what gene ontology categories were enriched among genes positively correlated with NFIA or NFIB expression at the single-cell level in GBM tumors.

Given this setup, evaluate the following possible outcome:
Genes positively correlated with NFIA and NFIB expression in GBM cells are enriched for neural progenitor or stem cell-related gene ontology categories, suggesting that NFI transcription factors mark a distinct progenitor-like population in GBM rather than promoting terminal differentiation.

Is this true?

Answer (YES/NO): NO